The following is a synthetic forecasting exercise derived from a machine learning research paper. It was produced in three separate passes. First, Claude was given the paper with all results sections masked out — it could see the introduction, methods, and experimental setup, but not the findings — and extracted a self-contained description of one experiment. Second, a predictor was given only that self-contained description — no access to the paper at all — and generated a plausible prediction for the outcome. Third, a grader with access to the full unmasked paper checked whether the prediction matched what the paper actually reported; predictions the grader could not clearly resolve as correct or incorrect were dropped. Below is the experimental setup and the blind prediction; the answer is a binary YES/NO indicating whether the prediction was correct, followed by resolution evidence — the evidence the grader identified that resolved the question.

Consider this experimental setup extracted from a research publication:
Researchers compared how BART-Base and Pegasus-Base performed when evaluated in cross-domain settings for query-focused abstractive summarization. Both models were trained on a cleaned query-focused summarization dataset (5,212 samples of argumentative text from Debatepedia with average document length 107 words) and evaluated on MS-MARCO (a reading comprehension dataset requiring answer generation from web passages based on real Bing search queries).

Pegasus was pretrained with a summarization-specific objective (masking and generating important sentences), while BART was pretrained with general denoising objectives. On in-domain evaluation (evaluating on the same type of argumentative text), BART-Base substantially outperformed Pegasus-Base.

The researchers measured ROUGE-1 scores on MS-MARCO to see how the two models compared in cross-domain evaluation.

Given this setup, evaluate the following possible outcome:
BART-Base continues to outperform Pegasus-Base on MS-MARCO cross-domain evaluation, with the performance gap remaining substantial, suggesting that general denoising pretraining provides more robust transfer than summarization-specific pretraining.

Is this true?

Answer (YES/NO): NO